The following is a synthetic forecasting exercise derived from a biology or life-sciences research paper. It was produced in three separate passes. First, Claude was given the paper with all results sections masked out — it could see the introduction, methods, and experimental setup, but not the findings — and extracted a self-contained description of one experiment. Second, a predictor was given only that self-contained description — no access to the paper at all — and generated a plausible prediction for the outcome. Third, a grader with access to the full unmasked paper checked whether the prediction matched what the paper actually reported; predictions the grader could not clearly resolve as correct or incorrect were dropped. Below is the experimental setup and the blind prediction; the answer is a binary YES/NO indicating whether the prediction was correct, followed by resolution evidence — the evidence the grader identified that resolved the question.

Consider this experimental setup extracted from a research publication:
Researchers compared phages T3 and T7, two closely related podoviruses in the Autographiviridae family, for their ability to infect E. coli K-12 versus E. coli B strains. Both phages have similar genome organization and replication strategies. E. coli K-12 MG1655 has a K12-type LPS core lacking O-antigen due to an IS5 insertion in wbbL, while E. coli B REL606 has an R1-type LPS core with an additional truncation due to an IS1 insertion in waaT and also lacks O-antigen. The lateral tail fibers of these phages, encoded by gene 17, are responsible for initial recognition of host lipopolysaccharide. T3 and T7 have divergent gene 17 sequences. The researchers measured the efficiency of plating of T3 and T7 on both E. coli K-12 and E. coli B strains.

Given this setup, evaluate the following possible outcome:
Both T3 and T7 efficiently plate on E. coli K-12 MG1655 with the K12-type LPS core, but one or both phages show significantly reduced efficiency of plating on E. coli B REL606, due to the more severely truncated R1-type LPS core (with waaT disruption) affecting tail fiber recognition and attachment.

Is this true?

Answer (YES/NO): NO